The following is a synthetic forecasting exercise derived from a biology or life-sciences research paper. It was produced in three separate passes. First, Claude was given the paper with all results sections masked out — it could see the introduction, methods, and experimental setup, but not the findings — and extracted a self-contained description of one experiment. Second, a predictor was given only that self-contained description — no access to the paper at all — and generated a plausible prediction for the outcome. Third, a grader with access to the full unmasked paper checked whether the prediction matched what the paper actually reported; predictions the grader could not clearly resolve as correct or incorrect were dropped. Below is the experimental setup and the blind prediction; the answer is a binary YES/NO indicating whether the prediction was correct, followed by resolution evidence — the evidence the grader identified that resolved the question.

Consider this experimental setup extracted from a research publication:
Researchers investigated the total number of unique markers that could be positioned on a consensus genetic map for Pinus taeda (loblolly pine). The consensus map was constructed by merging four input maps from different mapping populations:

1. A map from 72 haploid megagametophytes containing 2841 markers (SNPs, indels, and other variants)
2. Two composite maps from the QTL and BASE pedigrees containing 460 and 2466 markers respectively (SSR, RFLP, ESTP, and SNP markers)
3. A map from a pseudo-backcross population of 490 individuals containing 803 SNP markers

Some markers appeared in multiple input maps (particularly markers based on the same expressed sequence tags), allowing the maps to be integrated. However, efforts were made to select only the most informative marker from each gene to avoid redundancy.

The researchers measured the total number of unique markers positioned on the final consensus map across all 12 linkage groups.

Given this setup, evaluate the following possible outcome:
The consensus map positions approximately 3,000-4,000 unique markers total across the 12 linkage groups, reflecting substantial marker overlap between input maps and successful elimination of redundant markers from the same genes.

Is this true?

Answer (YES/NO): NO